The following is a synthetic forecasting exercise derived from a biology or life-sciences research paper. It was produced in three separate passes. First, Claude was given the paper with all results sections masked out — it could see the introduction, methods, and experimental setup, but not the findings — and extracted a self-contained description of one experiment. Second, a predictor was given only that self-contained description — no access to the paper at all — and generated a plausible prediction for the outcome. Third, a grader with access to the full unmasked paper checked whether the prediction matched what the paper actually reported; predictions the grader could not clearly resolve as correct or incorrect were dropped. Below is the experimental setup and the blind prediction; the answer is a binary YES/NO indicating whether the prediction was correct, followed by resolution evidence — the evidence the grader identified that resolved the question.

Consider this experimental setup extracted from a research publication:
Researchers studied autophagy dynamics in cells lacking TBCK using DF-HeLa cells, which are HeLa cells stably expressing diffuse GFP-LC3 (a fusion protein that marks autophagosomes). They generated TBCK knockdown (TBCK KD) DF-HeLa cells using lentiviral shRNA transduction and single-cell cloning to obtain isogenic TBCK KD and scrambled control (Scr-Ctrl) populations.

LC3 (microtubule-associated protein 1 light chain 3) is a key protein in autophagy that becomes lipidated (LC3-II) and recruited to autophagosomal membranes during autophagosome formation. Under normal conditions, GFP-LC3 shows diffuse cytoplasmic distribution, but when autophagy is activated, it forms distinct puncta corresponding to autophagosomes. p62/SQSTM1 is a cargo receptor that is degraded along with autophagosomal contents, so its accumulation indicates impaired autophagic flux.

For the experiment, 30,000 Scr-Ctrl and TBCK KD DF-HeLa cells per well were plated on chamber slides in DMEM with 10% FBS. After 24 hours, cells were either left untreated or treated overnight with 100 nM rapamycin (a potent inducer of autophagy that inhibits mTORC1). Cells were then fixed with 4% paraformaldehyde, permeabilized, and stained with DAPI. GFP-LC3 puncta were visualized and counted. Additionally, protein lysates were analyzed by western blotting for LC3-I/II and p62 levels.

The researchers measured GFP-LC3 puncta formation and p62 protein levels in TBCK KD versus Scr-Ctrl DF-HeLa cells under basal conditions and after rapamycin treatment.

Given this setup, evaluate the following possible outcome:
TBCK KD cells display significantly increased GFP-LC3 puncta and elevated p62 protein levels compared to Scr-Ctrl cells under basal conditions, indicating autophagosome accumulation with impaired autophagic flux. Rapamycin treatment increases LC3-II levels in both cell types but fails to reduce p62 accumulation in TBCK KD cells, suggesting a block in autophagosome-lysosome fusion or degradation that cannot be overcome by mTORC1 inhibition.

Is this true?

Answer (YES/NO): NO